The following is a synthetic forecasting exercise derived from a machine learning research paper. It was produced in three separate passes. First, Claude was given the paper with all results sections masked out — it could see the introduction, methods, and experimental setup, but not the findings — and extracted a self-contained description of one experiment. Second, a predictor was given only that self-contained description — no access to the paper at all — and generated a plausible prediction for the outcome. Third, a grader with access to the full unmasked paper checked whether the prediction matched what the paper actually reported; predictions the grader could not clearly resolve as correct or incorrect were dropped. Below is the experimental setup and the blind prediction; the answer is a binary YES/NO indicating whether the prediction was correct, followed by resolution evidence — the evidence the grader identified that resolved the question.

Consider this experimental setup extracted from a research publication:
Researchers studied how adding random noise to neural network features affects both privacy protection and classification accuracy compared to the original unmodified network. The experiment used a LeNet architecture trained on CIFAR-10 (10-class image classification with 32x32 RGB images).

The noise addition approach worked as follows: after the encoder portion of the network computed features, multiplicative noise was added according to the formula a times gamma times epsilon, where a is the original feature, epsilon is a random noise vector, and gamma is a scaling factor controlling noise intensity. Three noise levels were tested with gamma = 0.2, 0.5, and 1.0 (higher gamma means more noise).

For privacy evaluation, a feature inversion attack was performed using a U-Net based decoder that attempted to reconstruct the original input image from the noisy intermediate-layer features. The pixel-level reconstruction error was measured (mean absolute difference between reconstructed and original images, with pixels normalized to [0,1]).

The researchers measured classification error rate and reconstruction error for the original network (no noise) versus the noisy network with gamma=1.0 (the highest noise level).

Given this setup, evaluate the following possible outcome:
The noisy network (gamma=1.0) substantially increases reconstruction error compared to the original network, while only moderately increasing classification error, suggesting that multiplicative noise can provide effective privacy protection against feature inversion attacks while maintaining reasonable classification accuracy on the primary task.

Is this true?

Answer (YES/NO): NO